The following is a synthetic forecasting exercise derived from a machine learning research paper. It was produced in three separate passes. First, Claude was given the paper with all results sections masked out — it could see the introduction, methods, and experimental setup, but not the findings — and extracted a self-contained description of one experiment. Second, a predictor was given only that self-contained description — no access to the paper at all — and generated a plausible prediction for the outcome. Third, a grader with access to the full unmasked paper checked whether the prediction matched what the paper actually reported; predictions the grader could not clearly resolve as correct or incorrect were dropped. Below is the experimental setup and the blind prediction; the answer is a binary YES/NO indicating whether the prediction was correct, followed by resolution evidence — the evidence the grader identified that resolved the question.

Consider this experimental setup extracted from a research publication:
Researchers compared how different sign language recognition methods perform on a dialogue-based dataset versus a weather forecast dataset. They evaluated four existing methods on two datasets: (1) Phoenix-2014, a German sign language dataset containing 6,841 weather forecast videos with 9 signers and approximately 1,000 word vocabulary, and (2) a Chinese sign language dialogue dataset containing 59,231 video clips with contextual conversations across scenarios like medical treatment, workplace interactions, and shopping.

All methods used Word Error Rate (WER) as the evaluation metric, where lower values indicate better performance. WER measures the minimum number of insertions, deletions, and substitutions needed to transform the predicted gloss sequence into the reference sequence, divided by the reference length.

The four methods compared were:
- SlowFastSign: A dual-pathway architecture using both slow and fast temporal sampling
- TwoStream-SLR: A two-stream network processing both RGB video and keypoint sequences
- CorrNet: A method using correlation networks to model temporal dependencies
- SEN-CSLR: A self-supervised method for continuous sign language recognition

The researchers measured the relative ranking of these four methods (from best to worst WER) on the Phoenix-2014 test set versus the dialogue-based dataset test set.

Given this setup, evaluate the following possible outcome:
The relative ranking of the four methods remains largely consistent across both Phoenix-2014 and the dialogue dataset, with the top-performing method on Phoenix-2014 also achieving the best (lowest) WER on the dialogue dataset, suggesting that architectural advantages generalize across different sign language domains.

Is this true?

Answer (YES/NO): NO